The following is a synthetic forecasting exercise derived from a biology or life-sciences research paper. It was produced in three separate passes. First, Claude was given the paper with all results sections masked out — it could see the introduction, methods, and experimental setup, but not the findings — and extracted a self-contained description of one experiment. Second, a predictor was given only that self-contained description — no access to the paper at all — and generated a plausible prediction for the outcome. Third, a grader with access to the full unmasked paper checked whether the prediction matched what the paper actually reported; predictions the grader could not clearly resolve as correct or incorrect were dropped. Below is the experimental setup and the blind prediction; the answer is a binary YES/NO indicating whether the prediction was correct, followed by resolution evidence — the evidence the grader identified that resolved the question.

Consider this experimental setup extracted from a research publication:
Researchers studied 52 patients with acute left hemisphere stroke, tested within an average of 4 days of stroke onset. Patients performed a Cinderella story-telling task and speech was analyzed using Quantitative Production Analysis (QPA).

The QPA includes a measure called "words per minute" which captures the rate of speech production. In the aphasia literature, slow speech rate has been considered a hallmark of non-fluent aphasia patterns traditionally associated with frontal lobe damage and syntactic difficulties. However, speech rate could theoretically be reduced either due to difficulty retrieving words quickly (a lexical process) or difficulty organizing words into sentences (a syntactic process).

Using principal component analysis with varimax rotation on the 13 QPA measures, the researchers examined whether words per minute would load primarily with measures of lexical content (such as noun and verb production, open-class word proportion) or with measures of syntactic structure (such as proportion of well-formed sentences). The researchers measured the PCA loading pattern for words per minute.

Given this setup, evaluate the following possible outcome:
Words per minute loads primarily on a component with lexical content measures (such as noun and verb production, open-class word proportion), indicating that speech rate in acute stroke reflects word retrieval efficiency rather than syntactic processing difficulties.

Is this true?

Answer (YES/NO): NO